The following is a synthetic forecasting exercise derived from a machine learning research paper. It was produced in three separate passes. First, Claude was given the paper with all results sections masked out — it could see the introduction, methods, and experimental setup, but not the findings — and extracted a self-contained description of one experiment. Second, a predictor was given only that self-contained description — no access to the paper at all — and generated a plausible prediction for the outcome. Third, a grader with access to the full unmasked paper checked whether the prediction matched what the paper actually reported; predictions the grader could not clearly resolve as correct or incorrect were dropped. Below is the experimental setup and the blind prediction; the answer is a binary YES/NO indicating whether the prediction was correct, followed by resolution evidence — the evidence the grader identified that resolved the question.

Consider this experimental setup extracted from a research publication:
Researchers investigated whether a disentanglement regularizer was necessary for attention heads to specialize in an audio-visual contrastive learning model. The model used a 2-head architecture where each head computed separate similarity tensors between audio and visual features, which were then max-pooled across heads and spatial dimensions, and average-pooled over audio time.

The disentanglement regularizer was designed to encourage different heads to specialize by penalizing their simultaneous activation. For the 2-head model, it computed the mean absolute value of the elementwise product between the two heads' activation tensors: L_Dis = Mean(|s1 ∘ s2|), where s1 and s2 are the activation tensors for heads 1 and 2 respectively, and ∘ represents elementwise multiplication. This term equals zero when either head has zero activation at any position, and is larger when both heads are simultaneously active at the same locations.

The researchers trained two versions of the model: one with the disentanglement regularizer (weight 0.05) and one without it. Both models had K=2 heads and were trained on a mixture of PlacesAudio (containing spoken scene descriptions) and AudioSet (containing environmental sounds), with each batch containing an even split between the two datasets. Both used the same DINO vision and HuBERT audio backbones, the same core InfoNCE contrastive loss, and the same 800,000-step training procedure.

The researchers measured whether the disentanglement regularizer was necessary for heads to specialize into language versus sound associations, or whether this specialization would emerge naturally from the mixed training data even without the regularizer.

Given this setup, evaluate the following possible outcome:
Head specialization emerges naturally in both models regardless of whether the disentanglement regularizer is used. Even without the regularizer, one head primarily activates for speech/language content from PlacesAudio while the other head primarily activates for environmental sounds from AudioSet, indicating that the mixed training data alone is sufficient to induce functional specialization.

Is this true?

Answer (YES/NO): YES